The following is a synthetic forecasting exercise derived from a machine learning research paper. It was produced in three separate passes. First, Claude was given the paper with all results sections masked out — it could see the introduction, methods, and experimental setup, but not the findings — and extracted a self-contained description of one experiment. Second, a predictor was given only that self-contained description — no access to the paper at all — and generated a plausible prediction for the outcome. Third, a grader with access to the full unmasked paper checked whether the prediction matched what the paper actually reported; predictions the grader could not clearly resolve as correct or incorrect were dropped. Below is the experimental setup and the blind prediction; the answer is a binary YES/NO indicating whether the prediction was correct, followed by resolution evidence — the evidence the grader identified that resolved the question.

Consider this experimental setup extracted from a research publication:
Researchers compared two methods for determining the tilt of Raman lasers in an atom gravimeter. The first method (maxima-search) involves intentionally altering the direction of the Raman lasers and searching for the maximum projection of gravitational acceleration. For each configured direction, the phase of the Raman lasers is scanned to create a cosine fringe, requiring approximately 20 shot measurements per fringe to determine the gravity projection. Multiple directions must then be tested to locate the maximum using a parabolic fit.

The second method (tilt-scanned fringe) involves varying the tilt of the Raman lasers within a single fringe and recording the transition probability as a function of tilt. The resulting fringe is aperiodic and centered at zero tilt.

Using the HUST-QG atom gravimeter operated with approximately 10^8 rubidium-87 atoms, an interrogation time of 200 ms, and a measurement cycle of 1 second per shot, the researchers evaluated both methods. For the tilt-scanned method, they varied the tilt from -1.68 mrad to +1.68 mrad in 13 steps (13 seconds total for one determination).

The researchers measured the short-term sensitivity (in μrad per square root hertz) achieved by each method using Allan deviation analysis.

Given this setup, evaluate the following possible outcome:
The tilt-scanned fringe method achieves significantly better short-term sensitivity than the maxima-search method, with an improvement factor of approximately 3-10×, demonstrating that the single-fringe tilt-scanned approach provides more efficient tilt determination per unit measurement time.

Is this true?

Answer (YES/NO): NO